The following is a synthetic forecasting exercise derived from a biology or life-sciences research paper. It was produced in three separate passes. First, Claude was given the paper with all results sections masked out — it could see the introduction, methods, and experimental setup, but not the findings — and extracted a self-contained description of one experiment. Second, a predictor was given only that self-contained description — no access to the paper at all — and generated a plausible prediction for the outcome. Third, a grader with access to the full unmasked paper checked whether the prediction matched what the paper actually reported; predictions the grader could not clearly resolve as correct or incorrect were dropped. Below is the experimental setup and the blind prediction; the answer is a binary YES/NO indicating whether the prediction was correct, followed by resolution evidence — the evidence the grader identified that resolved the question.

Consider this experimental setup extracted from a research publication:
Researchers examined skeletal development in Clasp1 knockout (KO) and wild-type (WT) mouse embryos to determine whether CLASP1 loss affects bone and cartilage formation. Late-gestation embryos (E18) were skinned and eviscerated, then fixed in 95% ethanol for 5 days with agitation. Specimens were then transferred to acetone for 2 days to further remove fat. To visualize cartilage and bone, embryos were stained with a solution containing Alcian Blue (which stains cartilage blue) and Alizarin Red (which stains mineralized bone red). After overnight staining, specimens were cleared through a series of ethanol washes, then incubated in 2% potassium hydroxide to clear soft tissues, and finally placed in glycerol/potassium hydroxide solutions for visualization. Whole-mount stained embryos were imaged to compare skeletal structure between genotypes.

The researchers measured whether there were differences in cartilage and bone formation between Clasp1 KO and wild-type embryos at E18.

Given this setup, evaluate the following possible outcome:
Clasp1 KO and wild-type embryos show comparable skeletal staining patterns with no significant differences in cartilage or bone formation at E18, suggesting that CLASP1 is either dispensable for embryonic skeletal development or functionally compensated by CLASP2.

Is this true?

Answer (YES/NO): NO